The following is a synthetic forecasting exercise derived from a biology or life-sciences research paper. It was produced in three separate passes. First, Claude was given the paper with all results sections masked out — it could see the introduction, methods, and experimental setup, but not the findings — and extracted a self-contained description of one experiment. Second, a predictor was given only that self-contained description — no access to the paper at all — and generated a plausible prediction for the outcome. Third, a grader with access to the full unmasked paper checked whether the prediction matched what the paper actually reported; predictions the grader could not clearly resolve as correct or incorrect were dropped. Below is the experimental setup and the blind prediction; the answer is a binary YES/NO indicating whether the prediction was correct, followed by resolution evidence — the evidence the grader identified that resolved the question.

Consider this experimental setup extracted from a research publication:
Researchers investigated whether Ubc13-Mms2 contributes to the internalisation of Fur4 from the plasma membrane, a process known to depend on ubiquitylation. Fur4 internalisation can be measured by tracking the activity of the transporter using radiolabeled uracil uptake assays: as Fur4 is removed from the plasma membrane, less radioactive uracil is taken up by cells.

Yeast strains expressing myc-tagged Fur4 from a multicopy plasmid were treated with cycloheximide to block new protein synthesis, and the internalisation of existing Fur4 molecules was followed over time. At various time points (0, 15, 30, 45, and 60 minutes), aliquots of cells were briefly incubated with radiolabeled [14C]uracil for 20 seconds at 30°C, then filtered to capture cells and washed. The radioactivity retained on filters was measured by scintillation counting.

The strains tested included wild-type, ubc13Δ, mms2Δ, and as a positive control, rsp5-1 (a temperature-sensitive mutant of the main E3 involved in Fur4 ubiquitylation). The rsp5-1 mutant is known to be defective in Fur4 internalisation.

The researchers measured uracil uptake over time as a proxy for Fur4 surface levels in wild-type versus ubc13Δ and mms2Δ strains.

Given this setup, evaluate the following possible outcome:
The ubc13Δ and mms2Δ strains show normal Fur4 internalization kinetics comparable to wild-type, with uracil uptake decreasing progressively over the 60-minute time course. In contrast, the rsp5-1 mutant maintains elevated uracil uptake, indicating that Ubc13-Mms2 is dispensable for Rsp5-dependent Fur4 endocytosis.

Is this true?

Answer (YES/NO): NO